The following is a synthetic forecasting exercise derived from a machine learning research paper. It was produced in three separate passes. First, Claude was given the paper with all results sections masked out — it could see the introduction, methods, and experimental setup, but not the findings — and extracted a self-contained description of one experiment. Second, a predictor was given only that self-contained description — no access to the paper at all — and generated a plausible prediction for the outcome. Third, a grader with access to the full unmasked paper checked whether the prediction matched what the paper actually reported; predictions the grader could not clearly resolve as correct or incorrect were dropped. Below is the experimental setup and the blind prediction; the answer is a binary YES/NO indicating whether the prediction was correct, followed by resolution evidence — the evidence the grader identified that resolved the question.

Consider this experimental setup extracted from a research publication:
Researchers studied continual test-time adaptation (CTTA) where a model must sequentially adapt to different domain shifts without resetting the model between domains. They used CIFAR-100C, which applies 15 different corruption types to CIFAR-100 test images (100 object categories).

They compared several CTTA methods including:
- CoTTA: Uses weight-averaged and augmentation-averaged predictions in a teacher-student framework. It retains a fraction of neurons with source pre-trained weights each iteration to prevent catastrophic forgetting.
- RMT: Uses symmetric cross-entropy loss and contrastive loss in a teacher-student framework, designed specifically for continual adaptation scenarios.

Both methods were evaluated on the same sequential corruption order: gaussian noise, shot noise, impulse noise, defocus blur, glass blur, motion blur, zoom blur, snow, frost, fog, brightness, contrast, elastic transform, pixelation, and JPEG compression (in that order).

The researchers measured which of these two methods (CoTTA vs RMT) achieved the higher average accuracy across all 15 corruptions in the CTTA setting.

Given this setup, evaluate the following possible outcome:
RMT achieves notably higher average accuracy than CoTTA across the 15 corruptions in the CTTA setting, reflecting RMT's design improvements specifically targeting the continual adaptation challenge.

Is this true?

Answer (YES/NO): NO